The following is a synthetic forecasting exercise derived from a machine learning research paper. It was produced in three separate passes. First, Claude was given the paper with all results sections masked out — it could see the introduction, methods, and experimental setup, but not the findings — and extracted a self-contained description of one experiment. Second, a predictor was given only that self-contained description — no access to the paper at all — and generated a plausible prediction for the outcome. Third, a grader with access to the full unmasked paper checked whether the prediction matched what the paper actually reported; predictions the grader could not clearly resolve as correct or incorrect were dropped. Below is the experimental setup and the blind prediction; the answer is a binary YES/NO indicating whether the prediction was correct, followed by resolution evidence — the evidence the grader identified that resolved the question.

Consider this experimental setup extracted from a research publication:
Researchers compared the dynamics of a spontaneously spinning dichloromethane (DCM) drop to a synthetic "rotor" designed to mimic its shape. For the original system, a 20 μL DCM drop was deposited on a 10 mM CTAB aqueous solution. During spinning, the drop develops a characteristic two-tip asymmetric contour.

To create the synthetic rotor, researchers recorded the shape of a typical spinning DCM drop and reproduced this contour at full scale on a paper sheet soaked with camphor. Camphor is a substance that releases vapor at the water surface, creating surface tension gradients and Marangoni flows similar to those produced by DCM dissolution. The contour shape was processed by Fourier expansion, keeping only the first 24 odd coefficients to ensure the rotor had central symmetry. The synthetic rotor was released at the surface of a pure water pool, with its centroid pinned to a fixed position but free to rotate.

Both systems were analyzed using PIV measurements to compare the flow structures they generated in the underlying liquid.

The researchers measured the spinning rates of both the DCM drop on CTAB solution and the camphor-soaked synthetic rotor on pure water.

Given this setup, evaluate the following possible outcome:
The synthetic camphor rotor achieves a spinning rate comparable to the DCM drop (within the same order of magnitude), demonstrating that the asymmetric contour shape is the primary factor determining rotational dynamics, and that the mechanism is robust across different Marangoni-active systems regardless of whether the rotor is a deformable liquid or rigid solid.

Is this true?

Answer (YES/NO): YES